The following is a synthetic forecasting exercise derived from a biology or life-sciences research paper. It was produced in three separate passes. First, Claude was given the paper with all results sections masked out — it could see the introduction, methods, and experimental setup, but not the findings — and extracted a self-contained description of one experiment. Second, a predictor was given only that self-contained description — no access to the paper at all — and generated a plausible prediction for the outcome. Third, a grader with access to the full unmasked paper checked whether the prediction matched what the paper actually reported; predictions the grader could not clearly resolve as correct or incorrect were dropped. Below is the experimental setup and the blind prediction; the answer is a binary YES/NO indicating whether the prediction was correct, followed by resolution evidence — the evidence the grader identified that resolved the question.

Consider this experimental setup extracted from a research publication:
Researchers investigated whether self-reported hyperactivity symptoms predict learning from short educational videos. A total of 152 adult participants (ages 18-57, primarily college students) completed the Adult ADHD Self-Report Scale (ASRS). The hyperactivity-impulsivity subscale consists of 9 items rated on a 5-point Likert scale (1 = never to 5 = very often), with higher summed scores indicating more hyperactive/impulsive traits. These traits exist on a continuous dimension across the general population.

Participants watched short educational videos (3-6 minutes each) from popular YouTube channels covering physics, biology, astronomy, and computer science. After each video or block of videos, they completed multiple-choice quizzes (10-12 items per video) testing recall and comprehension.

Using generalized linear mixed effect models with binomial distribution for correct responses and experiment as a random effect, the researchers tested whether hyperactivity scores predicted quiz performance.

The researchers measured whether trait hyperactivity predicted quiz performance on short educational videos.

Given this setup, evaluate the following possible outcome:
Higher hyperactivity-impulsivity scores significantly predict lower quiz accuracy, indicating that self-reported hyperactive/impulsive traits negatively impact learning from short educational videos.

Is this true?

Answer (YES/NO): NO